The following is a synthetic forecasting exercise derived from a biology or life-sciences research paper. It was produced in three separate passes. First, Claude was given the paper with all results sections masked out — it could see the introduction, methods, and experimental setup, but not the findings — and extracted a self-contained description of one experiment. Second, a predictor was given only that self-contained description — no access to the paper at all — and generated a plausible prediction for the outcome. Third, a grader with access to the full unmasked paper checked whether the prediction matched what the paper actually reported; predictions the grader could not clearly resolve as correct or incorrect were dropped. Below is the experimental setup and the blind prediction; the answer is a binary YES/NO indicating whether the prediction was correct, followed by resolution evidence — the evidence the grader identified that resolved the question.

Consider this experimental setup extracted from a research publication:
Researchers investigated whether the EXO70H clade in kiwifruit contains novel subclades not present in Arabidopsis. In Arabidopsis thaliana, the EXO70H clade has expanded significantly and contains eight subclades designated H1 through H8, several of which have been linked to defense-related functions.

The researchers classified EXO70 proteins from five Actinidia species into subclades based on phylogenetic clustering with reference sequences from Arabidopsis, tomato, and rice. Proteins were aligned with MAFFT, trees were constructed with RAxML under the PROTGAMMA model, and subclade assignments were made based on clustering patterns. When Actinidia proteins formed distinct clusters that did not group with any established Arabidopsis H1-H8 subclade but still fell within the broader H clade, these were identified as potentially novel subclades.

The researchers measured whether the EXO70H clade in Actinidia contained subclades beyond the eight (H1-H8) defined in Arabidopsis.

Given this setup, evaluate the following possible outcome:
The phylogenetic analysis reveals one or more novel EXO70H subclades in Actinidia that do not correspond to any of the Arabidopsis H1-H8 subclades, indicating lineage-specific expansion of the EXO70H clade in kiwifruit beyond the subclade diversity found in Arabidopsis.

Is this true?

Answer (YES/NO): YES